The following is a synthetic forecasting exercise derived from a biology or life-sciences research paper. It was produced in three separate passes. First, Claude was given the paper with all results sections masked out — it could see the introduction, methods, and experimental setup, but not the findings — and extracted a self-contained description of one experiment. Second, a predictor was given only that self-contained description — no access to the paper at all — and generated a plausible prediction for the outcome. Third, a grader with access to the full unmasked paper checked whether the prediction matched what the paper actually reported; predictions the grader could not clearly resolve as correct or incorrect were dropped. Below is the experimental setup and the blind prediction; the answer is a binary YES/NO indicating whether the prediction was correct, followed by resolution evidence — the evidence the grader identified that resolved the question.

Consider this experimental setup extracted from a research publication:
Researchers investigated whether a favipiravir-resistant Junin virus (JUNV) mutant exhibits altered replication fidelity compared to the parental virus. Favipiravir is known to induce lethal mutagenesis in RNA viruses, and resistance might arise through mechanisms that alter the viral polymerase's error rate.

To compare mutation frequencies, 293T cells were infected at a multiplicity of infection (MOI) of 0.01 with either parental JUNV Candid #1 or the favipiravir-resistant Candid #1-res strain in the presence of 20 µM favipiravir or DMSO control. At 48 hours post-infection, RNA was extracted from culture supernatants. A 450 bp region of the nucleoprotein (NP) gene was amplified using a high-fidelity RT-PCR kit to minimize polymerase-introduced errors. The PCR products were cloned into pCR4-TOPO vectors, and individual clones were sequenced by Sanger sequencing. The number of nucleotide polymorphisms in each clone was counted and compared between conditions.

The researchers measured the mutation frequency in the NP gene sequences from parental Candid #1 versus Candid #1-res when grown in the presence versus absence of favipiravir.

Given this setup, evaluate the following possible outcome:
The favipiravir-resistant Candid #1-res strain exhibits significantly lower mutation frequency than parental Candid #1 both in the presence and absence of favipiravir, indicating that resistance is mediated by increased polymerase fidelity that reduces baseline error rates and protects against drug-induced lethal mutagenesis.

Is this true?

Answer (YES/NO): NO